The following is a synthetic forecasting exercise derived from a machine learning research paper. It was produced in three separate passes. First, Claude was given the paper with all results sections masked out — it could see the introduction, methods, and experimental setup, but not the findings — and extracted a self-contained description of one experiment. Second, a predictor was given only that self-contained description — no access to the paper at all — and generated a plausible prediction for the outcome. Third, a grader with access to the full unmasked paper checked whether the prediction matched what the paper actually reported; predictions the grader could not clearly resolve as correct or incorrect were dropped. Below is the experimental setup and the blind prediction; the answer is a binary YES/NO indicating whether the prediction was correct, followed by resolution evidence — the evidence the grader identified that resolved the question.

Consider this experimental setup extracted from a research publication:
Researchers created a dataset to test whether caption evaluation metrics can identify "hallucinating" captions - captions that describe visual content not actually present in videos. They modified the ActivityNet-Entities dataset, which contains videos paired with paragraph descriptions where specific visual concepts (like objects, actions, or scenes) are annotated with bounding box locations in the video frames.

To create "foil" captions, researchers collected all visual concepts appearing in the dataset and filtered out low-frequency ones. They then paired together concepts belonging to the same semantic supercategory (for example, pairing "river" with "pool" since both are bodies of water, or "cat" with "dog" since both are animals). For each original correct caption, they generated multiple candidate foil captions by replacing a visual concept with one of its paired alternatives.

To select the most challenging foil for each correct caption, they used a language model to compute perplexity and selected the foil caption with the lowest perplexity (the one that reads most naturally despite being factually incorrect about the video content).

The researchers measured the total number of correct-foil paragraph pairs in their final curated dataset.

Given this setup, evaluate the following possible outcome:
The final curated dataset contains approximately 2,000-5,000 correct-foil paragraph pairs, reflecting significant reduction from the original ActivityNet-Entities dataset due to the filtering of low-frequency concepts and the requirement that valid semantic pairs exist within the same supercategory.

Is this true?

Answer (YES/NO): NO